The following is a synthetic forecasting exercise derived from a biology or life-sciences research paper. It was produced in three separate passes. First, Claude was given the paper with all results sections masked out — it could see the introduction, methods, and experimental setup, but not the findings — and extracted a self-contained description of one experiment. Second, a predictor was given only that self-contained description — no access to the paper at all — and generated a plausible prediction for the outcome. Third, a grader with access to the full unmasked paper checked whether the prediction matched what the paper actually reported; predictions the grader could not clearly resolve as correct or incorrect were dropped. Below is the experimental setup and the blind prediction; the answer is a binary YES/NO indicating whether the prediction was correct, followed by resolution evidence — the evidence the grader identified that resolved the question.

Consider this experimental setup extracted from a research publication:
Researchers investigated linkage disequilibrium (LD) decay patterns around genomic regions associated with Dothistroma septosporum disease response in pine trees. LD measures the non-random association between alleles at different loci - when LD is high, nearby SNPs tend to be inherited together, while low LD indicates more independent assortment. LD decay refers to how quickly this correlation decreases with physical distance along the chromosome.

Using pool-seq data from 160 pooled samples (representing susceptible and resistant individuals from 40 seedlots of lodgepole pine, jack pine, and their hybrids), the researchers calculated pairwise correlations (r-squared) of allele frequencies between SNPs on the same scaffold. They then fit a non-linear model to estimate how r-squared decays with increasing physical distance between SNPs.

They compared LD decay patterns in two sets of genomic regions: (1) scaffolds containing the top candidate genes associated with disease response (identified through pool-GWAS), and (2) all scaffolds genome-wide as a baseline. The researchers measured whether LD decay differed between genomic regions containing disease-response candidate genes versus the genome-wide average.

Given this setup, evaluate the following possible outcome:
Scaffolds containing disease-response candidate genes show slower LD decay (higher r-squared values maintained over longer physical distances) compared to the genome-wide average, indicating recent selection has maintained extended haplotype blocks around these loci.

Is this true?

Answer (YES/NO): YES